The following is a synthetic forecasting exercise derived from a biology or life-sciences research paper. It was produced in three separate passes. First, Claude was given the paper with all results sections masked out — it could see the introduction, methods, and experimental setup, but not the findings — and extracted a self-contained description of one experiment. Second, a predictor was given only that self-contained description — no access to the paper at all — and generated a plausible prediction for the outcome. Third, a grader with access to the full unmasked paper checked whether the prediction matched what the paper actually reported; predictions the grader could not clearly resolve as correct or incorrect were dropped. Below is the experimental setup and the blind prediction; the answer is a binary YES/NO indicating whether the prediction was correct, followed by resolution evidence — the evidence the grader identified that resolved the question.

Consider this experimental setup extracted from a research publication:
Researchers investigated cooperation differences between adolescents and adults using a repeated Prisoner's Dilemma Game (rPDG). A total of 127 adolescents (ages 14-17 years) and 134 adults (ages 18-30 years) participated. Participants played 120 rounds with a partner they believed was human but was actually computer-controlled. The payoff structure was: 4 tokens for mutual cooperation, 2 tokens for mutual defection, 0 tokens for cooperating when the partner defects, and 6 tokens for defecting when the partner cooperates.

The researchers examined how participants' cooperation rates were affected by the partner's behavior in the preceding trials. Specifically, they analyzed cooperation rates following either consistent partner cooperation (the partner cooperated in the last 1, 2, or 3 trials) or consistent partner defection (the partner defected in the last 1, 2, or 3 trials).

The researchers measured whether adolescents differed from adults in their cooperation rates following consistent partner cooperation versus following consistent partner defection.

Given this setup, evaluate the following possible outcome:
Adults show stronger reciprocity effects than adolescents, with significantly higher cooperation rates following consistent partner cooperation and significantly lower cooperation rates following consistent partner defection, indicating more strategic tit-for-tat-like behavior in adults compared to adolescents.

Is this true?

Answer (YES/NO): NO